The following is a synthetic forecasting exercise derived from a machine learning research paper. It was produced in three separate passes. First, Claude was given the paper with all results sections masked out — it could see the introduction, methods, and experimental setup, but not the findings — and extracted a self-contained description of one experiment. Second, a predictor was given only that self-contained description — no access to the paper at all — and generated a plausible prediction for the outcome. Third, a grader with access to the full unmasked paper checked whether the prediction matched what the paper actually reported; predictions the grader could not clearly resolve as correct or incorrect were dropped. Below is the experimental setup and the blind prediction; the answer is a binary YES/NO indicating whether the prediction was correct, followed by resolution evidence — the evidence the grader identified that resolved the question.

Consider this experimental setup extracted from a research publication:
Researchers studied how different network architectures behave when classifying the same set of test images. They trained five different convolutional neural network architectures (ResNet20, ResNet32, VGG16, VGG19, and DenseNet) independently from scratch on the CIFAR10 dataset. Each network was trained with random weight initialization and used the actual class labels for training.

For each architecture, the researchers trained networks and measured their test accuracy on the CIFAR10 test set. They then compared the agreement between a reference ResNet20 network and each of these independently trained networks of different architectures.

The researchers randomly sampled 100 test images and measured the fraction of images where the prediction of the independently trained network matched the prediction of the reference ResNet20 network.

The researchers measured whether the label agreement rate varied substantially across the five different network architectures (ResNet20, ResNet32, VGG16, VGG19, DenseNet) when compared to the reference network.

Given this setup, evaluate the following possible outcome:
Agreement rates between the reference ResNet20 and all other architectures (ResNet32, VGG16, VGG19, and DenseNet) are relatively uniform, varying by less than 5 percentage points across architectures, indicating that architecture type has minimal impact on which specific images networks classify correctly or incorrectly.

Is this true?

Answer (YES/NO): YES